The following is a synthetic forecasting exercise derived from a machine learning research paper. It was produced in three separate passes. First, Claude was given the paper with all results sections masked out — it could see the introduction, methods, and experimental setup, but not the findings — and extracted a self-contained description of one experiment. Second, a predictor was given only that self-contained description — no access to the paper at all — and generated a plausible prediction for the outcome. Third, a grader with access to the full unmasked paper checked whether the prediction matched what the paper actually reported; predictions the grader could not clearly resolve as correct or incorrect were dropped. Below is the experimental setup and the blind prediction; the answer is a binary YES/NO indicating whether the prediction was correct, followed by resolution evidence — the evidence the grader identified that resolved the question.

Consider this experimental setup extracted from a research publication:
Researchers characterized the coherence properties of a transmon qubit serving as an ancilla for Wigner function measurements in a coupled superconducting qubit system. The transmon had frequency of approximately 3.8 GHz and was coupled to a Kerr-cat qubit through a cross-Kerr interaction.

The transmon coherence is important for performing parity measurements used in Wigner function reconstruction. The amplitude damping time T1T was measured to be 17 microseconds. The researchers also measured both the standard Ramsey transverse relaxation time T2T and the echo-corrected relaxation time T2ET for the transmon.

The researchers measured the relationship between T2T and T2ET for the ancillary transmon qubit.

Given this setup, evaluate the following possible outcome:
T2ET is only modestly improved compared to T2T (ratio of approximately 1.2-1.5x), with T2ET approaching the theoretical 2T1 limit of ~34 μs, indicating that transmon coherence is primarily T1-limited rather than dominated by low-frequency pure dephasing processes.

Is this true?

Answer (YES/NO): NO